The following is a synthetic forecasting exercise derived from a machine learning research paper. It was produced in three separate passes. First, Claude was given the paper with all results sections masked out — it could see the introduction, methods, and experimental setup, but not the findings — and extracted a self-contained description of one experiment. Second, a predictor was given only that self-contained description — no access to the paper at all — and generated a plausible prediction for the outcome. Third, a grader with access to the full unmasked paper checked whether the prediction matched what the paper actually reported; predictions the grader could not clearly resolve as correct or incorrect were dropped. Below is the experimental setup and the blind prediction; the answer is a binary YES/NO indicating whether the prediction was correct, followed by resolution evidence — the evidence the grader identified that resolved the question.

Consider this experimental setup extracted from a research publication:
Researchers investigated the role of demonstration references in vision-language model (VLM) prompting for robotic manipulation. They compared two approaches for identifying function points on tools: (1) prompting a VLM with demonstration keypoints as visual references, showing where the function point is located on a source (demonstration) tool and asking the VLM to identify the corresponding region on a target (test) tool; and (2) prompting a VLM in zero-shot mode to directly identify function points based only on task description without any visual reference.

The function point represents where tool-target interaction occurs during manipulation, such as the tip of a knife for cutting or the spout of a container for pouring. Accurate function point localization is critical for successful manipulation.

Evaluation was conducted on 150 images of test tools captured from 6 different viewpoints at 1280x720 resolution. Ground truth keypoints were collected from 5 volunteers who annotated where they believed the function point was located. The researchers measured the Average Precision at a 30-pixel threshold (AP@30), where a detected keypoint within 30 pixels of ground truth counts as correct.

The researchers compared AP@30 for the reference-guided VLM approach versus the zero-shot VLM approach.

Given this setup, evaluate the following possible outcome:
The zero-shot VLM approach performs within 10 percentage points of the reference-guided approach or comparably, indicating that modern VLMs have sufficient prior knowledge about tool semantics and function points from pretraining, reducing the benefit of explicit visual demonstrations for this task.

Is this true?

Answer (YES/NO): NO